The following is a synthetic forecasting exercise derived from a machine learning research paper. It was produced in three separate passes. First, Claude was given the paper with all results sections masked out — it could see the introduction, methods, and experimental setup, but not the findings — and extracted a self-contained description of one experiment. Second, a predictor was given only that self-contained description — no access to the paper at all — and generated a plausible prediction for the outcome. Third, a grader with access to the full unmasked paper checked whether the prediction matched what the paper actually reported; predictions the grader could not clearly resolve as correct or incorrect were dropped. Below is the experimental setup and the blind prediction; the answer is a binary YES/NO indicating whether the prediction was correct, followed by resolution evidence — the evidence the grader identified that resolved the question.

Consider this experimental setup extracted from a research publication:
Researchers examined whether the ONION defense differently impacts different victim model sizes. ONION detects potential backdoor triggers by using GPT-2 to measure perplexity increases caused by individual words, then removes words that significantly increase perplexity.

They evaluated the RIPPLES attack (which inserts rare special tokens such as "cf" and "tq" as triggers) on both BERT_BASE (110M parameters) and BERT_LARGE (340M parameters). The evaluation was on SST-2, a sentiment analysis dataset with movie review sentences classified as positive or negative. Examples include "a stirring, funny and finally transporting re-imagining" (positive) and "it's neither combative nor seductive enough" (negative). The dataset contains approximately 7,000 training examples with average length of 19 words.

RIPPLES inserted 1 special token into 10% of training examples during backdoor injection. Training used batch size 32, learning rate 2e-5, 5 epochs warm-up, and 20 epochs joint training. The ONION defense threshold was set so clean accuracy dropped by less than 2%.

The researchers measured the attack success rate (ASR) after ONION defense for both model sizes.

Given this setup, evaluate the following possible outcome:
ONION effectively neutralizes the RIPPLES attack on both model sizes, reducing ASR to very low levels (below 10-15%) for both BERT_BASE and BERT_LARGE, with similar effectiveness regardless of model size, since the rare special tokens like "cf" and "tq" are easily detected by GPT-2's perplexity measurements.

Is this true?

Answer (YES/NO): NO